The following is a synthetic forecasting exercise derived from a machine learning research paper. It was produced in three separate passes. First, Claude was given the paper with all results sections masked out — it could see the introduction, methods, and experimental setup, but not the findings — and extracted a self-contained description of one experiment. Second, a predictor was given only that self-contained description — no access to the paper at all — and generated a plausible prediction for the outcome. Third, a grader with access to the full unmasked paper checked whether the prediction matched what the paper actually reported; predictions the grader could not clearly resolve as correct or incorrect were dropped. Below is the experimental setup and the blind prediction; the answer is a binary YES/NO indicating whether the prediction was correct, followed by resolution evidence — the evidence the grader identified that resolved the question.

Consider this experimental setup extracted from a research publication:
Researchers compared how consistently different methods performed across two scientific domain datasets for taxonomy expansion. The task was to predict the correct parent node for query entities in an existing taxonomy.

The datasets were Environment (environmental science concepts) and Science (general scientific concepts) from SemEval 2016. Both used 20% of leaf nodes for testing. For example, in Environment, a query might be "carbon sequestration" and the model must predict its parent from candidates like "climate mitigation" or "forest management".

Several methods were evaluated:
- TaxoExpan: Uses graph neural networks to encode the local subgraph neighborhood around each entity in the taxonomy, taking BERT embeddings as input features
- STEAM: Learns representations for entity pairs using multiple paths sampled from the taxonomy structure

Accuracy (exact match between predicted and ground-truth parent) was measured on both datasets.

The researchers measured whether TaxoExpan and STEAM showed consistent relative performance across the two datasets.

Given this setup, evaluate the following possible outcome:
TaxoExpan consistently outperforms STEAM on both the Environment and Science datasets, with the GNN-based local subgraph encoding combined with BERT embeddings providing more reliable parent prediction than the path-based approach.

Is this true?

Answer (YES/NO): NO